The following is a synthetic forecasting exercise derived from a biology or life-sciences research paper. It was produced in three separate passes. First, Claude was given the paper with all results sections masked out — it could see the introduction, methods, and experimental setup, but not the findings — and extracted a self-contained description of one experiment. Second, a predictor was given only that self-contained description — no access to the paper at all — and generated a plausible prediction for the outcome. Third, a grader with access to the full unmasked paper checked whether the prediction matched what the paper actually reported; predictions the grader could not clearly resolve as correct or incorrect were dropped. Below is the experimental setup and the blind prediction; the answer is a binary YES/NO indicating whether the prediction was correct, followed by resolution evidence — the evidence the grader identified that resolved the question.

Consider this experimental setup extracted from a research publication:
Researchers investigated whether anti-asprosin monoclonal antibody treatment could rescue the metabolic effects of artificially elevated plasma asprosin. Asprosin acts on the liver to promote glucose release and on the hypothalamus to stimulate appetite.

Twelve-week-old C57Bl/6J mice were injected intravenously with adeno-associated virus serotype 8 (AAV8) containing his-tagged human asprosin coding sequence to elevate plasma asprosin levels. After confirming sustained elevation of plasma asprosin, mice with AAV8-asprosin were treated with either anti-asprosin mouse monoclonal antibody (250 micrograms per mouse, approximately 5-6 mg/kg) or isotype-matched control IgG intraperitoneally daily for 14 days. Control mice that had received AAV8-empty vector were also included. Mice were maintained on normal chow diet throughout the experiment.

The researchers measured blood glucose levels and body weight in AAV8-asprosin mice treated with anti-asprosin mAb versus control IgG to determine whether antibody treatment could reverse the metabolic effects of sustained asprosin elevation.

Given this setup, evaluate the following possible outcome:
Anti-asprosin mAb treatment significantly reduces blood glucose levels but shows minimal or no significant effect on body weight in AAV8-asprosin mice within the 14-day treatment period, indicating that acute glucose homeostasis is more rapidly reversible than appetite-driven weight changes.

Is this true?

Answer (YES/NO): NO